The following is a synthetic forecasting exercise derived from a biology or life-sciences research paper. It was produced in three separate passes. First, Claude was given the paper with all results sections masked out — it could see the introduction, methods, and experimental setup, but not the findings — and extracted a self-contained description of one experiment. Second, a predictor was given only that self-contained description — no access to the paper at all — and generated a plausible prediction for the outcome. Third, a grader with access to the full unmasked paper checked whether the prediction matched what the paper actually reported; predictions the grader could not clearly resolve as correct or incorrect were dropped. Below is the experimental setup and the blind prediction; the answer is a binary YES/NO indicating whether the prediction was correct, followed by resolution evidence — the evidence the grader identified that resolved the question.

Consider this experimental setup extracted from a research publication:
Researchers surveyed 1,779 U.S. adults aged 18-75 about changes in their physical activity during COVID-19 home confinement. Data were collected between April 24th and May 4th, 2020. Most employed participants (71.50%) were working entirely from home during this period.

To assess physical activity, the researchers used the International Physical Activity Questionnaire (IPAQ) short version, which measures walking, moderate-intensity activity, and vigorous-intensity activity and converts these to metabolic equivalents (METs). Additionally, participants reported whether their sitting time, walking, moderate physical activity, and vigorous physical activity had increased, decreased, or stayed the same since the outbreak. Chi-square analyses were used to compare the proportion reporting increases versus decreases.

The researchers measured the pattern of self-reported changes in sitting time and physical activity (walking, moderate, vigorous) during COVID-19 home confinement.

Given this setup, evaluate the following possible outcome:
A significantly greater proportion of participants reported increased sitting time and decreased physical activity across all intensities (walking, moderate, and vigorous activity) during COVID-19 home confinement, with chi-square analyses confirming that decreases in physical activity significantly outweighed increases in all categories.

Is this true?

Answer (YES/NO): YES